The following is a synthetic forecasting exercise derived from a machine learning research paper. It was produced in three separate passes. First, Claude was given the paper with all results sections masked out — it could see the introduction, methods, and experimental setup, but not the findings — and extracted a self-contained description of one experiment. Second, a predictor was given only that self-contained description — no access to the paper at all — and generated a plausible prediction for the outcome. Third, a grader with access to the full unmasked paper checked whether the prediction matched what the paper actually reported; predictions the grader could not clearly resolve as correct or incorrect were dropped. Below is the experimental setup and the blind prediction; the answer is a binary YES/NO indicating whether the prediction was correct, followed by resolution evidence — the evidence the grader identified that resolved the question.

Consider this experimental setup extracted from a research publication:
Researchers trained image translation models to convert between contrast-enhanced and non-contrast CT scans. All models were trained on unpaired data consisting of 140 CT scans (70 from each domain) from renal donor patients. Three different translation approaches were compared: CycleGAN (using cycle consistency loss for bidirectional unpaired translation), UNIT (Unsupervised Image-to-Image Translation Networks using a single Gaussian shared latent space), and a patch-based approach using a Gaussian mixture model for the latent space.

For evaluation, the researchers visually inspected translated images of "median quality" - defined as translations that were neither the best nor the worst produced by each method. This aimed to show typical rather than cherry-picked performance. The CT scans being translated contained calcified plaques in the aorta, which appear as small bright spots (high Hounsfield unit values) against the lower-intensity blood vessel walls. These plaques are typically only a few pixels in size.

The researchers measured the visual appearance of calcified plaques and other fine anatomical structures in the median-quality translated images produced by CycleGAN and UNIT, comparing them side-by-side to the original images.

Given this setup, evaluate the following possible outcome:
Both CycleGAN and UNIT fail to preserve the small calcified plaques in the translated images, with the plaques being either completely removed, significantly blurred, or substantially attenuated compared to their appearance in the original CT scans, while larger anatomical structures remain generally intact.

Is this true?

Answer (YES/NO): YES